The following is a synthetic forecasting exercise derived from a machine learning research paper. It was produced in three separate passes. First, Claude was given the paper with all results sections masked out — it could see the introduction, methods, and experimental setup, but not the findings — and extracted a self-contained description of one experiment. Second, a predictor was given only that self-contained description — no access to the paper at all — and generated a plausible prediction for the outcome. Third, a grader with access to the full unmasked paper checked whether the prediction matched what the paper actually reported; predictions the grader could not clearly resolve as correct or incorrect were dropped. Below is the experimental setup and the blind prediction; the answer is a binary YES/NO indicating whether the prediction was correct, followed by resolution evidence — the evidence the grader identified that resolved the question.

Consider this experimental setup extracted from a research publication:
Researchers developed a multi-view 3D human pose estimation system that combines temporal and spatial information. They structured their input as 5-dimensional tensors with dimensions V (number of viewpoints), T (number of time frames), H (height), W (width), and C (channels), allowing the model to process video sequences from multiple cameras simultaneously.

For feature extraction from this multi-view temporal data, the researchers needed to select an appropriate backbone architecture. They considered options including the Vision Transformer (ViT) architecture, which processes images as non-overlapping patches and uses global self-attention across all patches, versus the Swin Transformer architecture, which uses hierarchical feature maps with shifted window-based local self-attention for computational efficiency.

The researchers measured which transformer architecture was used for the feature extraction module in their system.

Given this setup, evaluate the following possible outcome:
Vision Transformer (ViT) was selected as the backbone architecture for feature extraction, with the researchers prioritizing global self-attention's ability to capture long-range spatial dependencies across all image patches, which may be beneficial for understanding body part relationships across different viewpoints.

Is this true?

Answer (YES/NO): NO